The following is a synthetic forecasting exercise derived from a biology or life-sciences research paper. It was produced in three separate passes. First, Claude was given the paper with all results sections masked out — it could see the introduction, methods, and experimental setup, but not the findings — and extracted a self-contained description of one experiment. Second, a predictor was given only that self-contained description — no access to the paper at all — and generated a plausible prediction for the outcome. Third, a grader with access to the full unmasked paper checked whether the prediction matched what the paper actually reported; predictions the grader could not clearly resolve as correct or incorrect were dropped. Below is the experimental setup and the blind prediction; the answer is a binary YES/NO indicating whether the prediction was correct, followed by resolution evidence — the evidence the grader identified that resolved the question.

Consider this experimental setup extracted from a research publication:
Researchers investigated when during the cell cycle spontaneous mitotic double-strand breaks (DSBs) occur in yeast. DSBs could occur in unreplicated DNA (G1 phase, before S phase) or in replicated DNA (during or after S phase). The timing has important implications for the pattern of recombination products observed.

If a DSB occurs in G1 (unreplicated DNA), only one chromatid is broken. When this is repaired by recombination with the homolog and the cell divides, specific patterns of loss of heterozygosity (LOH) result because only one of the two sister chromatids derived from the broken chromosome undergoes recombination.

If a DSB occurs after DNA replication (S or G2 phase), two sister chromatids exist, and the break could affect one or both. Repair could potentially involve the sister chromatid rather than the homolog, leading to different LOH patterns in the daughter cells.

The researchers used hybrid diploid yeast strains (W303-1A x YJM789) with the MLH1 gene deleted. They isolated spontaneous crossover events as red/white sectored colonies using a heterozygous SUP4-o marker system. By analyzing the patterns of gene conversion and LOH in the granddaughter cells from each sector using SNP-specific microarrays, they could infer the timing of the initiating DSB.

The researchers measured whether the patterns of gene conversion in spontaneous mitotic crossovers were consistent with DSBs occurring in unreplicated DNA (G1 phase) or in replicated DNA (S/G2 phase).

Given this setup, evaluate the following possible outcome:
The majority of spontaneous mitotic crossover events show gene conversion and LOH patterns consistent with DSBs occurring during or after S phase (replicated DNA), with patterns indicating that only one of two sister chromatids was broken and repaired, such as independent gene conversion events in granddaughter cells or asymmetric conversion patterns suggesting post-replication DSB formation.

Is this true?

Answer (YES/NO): NO